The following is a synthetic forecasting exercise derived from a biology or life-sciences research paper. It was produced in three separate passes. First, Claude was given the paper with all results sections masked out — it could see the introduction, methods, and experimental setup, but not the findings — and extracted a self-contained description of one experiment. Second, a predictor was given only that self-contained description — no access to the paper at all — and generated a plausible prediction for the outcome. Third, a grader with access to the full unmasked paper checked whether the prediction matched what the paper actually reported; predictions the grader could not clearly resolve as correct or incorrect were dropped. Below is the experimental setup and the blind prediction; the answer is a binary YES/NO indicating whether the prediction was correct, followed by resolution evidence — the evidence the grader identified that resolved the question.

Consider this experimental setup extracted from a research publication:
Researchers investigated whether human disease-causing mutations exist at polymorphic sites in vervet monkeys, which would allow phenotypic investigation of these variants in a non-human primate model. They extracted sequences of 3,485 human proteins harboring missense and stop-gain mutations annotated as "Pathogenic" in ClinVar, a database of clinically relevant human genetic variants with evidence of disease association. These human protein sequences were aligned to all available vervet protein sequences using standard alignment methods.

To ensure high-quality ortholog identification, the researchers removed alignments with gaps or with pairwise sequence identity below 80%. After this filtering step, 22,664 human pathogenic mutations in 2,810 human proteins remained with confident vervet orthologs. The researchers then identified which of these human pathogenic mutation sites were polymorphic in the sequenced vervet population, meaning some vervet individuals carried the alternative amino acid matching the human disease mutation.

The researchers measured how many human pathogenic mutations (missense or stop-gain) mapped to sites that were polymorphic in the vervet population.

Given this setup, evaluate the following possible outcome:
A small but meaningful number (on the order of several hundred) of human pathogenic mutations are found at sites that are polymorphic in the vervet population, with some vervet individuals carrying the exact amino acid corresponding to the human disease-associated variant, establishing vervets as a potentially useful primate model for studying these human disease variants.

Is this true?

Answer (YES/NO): NO